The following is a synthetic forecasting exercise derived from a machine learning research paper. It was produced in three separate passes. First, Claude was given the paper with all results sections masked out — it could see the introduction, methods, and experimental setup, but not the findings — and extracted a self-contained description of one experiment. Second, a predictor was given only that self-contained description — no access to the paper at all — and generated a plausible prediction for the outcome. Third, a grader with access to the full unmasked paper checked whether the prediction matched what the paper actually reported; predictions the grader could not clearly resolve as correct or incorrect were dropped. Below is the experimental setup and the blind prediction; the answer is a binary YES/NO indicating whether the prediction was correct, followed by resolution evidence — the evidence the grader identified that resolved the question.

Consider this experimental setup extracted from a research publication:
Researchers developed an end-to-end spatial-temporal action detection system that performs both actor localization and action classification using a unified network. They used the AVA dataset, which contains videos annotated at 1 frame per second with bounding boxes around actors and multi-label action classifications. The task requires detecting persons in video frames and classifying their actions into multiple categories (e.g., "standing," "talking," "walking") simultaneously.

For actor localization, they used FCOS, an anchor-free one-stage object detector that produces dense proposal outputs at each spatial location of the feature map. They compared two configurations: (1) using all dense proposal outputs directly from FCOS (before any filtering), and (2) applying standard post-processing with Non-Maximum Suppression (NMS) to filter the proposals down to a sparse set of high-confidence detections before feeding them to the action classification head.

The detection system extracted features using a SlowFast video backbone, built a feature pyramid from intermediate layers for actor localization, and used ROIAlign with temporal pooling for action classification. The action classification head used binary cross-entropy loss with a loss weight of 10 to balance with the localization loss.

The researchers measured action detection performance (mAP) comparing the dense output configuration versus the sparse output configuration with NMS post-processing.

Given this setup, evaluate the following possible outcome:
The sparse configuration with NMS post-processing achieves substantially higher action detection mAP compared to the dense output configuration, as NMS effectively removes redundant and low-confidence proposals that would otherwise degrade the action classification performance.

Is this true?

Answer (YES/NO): NO